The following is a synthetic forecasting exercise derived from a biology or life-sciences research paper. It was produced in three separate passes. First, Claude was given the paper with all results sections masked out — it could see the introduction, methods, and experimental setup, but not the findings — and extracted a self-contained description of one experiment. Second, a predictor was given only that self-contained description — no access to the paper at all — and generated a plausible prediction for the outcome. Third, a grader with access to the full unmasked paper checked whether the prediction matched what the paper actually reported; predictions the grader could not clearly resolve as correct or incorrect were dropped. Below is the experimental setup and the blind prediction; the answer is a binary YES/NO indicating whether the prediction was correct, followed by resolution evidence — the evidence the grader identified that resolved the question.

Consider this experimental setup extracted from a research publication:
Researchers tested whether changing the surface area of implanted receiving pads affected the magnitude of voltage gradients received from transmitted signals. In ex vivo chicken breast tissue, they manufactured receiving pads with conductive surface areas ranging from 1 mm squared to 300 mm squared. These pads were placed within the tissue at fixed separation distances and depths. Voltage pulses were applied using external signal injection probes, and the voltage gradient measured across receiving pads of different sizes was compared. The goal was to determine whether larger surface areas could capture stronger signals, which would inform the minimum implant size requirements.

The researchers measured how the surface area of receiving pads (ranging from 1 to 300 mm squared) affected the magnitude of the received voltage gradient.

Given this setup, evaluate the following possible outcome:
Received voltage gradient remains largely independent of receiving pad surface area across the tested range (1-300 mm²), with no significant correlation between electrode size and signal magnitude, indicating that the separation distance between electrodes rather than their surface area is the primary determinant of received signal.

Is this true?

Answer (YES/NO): YES